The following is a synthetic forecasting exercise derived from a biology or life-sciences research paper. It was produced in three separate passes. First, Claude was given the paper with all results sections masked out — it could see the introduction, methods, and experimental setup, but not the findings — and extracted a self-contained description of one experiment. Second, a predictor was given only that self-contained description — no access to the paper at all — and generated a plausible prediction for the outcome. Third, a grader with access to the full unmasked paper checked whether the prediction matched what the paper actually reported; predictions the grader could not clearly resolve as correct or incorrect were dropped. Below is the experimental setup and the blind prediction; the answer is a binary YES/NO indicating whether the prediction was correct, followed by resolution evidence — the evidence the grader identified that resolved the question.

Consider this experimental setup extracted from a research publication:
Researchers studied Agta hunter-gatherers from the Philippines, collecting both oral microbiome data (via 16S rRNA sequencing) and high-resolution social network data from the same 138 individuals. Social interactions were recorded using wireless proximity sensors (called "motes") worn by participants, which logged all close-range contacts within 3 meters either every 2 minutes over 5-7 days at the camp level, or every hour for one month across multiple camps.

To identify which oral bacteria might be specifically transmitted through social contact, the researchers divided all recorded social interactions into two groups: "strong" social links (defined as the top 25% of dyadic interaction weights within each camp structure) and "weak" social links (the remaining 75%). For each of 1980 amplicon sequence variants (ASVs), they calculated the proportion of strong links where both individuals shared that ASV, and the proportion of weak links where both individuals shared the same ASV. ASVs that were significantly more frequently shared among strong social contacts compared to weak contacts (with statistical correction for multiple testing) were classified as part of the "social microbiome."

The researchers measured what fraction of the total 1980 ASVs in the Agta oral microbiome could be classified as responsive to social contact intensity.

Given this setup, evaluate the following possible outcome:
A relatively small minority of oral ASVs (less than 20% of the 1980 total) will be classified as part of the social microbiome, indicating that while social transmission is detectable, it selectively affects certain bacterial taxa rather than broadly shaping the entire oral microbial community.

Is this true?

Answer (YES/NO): YES